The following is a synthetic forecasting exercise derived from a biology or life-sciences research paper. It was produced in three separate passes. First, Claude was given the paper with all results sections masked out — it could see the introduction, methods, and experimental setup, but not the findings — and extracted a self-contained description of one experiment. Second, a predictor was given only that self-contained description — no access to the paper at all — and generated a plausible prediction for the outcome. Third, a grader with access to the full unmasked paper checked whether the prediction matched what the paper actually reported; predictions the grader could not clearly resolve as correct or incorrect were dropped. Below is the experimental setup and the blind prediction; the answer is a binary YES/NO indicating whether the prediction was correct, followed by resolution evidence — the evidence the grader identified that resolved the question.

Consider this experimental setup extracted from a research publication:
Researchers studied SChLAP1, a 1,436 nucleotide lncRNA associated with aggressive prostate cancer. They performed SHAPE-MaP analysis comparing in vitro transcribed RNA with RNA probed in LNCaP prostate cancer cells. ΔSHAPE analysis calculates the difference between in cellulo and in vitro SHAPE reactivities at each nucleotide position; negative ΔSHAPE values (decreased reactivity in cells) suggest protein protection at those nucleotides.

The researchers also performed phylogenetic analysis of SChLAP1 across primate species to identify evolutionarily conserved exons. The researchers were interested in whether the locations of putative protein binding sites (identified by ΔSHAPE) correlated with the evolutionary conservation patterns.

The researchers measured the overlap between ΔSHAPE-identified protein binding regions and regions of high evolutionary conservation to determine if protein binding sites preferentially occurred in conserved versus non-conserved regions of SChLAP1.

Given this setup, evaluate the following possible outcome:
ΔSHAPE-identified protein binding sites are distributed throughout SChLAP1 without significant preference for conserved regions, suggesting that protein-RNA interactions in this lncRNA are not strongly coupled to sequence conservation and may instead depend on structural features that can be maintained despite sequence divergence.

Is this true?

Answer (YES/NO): NO